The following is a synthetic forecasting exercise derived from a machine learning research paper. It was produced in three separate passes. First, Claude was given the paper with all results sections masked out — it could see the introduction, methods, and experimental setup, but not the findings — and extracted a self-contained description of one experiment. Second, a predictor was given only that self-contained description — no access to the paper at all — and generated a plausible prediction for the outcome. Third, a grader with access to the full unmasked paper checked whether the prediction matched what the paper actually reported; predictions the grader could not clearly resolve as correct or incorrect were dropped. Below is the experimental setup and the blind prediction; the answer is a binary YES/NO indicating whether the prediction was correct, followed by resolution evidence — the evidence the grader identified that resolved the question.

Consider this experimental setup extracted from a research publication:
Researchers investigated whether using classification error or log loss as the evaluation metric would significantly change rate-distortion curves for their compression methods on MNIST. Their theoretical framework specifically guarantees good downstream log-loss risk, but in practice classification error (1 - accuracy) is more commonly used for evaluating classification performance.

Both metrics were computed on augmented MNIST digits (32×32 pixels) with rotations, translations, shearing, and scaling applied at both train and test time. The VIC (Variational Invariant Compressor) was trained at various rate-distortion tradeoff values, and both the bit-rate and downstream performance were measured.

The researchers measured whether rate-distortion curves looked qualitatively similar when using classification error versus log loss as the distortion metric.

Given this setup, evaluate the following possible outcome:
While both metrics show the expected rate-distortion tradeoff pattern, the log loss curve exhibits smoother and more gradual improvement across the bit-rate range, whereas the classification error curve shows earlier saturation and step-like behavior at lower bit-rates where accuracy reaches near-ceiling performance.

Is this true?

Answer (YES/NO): NO